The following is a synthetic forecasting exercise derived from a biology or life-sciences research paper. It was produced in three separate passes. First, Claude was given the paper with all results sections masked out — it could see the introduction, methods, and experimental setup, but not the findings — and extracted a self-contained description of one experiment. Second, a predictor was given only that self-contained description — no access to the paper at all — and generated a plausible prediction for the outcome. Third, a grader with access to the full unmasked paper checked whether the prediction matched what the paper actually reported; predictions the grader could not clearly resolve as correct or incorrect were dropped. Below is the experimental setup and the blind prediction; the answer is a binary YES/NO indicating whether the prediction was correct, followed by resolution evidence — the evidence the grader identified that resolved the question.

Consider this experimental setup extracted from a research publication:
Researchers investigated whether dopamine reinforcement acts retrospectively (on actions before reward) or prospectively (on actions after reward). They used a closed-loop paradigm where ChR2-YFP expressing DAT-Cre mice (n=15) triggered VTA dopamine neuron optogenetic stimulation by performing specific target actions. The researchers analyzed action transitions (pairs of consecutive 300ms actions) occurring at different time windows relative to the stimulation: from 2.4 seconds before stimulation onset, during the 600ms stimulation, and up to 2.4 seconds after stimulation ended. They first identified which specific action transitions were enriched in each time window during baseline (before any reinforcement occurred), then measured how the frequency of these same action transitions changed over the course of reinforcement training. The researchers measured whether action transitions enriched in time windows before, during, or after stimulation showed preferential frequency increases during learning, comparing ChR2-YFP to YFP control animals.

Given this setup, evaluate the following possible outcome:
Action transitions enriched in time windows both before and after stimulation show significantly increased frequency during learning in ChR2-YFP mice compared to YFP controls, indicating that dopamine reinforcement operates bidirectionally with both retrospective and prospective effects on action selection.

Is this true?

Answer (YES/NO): NO